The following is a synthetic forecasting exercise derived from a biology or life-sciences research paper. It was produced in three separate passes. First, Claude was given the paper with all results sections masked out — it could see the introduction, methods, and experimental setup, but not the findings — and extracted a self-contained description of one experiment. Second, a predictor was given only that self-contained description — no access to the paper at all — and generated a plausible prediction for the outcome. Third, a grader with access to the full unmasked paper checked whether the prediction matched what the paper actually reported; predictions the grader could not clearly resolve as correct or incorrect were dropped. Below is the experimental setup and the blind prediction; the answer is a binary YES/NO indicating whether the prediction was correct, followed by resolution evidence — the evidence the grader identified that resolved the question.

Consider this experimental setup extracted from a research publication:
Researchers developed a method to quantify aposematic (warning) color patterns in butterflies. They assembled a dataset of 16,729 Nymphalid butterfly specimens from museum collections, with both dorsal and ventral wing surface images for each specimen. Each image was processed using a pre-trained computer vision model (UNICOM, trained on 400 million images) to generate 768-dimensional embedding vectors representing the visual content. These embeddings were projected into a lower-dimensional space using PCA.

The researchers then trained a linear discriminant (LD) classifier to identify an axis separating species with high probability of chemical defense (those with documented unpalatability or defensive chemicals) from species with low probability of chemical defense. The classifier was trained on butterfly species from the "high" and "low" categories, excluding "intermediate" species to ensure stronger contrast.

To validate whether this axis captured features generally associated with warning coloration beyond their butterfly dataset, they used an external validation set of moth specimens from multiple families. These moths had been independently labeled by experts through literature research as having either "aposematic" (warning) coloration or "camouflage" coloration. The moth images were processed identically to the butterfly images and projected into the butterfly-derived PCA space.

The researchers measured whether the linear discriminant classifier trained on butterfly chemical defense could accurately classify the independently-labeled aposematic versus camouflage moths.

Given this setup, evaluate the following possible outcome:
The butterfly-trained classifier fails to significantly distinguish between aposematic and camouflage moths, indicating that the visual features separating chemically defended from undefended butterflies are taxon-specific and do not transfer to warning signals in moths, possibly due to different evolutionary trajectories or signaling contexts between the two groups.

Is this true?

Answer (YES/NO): NO